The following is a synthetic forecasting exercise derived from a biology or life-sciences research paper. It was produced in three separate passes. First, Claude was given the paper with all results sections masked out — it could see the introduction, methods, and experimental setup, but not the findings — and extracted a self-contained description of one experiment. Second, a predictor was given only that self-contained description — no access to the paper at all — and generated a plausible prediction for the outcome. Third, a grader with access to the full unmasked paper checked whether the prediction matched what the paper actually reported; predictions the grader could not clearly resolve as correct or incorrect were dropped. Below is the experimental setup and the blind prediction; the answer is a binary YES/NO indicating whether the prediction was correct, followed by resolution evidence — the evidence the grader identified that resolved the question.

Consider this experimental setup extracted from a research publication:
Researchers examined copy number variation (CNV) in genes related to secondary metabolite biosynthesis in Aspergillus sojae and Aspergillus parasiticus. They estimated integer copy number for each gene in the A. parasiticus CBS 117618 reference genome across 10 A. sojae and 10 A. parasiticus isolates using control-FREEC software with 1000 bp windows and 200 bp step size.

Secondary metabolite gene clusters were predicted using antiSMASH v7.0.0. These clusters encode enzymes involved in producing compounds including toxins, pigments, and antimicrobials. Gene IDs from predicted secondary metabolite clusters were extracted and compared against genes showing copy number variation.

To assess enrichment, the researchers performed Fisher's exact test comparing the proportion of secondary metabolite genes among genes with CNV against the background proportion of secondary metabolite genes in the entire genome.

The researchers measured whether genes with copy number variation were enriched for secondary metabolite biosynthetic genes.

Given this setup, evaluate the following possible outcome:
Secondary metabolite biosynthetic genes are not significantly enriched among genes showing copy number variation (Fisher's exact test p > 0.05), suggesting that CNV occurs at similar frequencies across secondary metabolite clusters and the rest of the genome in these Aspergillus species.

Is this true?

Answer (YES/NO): NO